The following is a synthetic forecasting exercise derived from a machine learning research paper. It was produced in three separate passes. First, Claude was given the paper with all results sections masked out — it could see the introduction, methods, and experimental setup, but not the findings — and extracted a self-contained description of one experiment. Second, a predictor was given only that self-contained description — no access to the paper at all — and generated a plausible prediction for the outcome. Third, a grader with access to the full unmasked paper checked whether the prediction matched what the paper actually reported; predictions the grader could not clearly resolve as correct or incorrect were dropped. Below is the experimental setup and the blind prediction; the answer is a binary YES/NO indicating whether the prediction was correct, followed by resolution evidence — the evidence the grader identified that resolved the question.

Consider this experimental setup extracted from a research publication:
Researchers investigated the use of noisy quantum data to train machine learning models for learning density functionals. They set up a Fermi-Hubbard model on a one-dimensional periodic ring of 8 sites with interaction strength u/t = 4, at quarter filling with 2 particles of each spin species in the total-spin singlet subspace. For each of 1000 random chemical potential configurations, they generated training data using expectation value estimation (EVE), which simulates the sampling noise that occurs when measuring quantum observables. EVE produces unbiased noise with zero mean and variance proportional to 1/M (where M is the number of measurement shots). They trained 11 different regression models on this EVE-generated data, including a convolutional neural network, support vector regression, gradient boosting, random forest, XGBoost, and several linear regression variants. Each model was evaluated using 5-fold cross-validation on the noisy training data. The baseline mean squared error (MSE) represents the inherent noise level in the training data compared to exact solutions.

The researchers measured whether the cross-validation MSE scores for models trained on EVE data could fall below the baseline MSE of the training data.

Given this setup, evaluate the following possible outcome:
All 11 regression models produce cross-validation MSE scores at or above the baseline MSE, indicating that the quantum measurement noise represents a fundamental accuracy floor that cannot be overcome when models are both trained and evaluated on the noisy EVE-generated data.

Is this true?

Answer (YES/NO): YES